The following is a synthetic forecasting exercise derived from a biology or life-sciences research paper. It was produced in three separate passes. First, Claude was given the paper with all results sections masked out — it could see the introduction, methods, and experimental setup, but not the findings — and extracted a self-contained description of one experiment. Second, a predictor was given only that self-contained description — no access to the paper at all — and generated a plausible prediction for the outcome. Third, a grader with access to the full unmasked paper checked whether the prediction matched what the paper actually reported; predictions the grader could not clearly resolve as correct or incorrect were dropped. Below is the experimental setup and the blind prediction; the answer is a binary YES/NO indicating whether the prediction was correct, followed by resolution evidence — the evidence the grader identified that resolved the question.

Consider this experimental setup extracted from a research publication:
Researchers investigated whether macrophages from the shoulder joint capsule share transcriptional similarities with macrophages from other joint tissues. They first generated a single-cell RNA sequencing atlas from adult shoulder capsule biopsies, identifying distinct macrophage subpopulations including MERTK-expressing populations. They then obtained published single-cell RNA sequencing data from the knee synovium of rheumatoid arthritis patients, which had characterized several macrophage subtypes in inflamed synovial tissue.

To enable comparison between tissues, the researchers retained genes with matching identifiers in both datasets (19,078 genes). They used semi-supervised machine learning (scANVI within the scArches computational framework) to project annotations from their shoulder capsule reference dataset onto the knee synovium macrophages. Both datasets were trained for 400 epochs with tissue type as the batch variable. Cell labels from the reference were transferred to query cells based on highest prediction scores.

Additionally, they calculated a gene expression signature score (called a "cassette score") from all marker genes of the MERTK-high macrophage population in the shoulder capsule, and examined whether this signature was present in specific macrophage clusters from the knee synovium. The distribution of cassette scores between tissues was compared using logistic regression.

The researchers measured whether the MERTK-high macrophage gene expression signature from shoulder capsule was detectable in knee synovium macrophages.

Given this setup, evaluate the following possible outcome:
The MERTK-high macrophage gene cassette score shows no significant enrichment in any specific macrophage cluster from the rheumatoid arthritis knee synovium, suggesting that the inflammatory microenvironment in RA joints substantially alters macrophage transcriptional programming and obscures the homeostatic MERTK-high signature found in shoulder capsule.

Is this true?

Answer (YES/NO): NO